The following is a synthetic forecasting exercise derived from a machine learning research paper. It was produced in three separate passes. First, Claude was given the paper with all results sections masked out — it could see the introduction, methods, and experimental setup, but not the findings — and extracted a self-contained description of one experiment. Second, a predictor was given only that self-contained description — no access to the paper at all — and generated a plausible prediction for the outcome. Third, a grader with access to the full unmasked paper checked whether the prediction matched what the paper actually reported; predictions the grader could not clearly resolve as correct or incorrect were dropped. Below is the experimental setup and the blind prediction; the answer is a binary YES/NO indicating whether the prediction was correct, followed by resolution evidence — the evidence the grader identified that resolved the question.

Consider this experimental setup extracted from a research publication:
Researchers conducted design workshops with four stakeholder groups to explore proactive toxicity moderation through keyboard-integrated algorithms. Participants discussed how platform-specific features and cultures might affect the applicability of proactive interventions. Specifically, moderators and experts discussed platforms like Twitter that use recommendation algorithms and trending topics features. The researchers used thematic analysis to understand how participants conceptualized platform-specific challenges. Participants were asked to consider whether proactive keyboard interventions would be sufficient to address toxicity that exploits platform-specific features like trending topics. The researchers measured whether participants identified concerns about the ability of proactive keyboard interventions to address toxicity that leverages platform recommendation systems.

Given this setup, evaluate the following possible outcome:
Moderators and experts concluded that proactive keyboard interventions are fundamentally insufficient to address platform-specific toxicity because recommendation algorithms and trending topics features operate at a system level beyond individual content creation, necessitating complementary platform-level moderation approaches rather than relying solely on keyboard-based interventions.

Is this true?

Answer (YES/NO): NO